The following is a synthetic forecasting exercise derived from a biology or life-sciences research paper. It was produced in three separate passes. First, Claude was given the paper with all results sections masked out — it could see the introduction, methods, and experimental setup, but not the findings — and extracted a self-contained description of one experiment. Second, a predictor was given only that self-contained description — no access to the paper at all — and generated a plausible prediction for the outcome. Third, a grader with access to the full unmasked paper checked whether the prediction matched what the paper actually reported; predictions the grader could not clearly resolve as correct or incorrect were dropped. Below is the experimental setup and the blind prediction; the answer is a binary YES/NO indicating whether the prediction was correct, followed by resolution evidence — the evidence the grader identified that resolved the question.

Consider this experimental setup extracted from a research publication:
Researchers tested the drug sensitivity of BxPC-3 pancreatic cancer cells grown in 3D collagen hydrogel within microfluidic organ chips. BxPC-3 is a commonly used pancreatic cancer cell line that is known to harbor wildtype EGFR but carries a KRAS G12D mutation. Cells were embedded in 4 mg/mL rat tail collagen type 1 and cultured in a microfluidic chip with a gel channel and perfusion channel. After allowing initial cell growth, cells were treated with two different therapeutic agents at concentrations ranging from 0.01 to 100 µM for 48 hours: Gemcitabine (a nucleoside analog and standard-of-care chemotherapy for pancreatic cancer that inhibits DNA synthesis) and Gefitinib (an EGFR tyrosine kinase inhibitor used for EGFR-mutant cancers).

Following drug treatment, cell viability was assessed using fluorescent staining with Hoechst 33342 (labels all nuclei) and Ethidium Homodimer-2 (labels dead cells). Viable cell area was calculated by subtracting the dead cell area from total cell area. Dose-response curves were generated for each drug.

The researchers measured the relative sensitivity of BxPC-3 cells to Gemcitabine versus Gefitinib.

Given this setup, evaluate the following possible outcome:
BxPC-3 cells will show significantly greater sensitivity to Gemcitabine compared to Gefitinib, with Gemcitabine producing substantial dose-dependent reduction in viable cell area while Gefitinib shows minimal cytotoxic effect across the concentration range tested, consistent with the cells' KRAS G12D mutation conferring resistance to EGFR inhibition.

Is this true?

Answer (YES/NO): NO